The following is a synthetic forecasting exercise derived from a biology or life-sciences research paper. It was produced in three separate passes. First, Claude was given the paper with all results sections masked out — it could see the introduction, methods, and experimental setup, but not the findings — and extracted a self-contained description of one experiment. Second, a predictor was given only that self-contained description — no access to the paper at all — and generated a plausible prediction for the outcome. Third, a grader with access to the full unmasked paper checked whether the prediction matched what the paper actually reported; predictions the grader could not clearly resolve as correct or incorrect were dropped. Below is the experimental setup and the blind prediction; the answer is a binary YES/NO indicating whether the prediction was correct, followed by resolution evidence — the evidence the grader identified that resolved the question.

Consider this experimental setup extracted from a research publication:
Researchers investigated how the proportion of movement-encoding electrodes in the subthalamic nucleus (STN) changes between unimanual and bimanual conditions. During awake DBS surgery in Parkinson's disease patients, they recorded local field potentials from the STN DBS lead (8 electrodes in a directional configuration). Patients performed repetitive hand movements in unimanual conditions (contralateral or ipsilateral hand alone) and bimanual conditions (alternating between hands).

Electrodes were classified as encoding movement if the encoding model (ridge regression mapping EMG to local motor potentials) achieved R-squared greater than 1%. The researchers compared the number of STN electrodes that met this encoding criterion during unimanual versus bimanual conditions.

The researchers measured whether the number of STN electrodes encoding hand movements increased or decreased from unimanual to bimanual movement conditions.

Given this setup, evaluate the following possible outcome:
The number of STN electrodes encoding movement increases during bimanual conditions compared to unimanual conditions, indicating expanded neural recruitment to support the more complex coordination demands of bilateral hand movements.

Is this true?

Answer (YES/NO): NO